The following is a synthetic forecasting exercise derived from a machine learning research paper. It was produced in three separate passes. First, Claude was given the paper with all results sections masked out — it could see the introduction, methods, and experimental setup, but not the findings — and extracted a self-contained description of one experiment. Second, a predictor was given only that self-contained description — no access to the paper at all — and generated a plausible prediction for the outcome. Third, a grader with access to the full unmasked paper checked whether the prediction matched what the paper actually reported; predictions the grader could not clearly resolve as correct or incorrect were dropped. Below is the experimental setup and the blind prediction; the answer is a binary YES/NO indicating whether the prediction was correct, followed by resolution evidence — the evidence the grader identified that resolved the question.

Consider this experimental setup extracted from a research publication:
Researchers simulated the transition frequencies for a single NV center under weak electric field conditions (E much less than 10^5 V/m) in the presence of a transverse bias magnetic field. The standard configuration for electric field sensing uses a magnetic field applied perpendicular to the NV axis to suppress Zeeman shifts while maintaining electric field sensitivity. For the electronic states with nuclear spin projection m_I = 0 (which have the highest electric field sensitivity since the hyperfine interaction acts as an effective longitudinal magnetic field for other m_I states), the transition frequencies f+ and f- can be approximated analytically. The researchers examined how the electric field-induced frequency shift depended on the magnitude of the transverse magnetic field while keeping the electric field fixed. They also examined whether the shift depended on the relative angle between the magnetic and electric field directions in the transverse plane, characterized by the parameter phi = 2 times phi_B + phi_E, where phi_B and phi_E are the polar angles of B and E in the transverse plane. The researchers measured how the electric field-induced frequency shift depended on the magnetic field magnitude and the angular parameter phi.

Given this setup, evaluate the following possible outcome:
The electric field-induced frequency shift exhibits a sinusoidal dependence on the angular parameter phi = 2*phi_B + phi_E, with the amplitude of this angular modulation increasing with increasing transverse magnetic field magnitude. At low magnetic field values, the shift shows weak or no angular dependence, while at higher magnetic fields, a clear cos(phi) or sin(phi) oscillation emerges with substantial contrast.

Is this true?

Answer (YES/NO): NO